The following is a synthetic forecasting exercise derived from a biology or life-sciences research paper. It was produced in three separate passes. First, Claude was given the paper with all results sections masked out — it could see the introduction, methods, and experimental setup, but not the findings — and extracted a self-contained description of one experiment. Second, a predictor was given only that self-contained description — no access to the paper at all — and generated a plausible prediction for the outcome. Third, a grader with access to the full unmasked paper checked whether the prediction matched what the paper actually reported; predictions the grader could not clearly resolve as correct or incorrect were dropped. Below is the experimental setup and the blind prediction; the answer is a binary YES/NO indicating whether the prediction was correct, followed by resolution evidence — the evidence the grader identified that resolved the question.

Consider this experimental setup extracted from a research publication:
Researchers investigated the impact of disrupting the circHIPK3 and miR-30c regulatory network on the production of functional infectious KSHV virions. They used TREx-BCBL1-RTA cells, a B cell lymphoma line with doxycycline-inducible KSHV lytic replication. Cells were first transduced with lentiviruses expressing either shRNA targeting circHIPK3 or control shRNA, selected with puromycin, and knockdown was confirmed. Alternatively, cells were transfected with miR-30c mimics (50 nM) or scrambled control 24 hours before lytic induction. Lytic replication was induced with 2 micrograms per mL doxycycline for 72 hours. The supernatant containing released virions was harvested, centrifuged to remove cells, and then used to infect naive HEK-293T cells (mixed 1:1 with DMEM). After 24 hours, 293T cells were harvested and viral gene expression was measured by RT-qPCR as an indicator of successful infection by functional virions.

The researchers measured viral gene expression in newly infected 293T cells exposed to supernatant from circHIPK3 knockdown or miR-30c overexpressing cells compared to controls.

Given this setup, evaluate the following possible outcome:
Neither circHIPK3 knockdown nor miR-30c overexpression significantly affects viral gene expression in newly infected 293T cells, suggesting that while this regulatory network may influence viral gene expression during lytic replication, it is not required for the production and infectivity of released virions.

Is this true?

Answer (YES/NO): NO